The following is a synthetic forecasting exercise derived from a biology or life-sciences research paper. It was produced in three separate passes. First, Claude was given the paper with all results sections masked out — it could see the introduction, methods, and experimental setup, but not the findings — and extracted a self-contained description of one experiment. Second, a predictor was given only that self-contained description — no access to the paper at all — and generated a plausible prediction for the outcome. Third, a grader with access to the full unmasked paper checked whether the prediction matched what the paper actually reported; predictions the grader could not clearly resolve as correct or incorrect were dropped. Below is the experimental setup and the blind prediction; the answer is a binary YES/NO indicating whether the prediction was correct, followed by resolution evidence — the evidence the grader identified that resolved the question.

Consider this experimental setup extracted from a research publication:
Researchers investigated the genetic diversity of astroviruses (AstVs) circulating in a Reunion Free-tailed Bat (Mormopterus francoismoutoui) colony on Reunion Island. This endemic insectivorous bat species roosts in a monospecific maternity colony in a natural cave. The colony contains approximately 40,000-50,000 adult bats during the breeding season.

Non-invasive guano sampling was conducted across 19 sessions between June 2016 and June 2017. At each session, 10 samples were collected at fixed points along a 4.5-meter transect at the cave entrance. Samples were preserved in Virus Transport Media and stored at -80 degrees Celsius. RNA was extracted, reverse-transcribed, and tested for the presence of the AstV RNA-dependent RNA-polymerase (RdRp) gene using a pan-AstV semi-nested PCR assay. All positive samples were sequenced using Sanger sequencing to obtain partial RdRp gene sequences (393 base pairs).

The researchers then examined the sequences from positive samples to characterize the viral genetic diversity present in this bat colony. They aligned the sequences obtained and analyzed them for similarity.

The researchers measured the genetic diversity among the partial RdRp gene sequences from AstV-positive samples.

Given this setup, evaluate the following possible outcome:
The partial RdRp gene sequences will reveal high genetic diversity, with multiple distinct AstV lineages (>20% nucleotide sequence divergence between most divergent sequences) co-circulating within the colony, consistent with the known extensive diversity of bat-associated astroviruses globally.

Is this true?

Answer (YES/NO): YES